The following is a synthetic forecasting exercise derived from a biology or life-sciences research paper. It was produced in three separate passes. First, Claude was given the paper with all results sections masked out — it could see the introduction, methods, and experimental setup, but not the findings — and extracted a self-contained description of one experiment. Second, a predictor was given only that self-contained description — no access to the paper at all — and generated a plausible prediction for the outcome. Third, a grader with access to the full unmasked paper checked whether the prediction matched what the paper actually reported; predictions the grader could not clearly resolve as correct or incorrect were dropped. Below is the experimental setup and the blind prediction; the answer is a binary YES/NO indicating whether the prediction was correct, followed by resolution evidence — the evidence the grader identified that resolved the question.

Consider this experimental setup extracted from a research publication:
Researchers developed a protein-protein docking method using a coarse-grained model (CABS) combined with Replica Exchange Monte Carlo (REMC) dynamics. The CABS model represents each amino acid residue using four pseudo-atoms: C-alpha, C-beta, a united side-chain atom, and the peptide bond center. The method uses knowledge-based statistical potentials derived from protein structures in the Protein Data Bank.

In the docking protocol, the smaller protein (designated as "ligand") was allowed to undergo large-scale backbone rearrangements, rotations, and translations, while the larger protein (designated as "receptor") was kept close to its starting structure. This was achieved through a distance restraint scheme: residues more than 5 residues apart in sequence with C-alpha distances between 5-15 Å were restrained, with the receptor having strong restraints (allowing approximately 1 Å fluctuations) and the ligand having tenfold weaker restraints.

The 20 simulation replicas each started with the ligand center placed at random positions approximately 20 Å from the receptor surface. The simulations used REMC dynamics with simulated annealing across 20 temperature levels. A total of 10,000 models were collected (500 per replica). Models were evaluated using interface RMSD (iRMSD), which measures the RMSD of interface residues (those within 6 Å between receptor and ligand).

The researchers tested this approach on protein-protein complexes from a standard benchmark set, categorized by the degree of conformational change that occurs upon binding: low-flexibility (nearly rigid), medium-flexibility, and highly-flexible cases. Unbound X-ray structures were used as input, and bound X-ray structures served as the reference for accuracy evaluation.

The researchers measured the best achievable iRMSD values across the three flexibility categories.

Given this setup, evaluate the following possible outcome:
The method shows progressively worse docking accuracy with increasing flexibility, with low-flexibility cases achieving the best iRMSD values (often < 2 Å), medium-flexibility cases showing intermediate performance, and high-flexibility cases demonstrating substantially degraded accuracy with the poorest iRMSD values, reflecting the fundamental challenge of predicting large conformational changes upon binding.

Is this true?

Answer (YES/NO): NO